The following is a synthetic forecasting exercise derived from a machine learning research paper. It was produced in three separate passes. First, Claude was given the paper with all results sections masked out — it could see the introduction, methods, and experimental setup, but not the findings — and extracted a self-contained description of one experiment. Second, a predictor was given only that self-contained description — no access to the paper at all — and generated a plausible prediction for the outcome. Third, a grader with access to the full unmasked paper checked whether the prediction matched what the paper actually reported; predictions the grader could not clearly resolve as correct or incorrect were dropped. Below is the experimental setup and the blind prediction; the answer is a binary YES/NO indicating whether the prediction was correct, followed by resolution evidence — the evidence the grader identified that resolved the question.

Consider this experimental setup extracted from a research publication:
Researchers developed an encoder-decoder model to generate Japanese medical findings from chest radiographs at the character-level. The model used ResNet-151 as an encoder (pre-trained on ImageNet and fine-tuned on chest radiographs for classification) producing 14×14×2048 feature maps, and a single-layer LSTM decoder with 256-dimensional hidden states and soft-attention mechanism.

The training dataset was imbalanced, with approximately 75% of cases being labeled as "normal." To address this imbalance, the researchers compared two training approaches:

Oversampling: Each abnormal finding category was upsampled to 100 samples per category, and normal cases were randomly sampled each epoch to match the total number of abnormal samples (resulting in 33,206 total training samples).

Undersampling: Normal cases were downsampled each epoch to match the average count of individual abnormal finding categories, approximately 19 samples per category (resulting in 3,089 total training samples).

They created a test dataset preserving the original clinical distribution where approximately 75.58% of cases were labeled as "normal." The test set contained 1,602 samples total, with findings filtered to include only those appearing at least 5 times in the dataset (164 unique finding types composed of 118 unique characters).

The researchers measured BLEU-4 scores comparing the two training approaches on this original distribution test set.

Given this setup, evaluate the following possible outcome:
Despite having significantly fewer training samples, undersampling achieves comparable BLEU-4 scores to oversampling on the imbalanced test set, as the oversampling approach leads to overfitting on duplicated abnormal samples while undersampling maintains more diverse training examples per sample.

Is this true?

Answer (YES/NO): NO